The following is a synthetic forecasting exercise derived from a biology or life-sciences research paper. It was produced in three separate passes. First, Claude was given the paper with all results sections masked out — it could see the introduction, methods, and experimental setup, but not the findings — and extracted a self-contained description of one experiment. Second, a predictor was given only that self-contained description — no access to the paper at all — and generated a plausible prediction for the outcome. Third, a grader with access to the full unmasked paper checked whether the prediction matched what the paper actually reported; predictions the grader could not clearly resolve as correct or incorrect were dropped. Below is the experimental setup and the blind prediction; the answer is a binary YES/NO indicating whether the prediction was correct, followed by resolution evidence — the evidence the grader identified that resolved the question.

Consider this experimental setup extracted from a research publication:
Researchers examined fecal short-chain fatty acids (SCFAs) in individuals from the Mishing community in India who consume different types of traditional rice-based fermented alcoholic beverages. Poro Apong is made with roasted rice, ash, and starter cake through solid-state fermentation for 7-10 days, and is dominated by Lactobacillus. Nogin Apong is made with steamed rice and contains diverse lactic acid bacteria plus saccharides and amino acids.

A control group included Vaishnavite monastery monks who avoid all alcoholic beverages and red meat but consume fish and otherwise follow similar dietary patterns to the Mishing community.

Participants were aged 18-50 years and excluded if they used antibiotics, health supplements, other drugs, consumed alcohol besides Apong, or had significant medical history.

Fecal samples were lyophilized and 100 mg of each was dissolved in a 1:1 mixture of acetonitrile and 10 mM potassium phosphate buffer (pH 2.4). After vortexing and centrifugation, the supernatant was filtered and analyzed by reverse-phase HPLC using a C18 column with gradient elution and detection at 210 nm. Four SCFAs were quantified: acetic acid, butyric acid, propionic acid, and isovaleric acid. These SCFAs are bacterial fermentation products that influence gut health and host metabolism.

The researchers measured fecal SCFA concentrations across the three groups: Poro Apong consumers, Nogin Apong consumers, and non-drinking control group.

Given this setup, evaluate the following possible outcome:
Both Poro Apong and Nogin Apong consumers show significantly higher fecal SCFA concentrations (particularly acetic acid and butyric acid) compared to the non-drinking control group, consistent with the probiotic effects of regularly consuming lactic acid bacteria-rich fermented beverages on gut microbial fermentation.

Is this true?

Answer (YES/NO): NO